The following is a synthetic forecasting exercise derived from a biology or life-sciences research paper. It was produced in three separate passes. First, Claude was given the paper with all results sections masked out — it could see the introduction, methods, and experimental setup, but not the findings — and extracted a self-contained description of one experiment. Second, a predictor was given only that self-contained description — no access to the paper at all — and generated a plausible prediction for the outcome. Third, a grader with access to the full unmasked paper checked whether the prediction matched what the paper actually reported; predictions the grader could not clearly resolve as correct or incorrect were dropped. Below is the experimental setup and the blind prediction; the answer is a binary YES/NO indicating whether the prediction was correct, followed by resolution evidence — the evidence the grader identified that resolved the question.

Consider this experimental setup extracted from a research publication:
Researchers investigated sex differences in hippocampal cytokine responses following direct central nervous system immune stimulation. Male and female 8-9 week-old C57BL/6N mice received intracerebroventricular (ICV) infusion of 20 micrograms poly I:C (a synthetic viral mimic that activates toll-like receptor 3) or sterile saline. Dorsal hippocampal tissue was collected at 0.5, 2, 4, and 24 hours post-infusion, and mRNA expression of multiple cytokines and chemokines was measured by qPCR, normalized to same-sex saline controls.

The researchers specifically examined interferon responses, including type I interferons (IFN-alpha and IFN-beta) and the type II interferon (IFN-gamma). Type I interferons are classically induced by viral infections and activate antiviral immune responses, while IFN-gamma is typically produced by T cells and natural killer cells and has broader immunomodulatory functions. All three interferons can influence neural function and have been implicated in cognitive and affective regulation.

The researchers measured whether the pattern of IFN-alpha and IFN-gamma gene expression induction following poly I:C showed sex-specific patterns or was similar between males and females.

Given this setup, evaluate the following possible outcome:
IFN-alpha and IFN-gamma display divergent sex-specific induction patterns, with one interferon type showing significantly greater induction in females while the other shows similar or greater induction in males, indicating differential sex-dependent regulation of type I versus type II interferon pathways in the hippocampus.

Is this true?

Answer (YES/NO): NO